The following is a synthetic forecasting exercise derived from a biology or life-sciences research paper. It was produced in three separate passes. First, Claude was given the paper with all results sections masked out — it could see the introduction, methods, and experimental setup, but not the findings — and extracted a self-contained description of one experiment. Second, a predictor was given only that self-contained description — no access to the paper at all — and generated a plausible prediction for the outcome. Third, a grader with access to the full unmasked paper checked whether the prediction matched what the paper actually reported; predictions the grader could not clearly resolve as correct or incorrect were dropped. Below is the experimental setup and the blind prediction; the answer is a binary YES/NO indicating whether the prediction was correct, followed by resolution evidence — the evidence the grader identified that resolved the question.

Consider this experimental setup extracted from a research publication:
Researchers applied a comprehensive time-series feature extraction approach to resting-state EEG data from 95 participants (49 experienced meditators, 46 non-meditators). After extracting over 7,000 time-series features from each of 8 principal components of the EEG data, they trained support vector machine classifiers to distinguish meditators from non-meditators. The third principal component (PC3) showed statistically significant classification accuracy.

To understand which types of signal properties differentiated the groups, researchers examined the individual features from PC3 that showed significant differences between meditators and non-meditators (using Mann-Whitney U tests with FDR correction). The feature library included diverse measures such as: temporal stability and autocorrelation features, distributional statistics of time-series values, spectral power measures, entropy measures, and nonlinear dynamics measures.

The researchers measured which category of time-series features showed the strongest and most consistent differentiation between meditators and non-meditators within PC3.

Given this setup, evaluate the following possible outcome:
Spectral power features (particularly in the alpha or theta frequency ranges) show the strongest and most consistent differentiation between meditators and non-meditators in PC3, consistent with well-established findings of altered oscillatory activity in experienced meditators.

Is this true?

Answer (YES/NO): NO